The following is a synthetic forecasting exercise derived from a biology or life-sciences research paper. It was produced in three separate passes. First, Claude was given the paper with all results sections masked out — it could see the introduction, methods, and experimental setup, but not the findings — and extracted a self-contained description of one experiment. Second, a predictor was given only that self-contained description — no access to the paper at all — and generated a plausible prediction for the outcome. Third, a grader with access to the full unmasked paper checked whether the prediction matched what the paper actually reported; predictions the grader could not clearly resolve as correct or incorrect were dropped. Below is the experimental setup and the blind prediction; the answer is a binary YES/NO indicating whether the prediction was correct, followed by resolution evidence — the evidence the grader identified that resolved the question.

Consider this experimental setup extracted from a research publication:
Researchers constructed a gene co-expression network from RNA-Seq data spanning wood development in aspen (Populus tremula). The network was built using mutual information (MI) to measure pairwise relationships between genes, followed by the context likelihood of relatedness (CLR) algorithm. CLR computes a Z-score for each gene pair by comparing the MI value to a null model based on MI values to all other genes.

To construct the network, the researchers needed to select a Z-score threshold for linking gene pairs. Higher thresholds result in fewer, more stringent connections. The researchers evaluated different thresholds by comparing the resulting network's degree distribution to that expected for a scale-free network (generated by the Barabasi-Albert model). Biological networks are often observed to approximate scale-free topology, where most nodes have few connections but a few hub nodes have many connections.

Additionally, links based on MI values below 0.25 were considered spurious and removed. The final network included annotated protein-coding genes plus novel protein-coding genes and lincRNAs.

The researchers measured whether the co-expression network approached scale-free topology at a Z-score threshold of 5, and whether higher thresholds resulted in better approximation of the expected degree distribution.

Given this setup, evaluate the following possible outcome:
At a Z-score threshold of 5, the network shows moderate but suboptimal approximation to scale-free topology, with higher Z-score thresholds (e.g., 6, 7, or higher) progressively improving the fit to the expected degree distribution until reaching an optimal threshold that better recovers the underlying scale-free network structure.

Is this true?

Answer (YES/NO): NO